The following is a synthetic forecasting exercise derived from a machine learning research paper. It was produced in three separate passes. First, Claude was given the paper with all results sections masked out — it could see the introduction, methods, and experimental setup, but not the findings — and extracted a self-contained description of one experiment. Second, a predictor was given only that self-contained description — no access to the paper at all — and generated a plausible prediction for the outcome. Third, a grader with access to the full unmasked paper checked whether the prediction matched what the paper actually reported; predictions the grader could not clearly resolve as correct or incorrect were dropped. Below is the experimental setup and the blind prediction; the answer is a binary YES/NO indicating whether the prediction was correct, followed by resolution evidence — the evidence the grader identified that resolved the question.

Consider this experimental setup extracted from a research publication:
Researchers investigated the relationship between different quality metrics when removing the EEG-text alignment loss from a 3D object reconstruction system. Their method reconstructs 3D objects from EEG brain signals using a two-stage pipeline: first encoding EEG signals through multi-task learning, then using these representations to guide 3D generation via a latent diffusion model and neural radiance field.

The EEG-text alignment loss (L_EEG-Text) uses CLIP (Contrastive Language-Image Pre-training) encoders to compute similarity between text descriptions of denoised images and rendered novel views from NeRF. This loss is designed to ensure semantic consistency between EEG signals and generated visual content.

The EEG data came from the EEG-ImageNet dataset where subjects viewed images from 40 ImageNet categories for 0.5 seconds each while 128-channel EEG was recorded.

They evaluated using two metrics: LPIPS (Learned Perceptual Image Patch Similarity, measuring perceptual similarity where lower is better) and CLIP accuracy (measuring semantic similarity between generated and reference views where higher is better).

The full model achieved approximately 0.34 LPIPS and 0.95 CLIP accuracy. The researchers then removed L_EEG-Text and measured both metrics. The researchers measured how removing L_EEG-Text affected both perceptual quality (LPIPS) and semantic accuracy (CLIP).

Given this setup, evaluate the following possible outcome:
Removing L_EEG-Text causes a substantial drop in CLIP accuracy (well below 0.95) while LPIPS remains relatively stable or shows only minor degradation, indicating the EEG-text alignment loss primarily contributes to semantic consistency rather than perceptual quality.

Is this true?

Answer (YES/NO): YES